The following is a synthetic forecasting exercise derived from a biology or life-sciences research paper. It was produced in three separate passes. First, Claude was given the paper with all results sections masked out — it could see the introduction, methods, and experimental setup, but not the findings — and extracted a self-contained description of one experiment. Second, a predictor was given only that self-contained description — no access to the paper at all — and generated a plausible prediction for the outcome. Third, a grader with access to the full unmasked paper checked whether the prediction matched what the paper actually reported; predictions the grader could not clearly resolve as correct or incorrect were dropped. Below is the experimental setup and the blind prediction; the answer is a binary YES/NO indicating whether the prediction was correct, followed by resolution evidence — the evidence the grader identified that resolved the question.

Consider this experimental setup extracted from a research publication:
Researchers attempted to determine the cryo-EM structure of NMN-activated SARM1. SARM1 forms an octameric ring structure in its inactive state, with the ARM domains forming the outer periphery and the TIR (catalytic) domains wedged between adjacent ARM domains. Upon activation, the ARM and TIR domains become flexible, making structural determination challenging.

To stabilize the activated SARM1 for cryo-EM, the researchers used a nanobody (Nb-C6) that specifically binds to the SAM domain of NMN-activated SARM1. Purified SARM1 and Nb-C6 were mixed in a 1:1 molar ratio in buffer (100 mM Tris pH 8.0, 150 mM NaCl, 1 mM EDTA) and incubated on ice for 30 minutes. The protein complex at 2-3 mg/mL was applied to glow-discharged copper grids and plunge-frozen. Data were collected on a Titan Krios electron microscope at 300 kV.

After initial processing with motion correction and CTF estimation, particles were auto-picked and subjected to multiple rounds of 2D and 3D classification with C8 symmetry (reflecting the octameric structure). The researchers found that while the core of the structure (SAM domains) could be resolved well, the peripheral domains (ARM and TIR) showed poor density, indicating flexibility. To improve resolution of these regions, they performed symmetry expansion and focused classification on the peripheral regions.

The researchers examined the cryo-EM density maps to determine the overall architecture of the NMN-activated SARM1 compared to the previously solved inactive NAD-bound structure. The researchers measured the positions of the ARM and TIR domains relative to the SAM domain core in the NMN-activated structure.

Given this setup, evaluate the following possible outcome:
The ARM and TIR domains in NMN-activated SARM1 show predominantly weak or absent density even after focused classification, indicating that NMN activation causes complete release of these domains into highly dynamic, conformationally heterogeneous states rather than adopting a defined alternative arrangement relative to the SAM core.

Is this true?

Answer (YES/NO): NO